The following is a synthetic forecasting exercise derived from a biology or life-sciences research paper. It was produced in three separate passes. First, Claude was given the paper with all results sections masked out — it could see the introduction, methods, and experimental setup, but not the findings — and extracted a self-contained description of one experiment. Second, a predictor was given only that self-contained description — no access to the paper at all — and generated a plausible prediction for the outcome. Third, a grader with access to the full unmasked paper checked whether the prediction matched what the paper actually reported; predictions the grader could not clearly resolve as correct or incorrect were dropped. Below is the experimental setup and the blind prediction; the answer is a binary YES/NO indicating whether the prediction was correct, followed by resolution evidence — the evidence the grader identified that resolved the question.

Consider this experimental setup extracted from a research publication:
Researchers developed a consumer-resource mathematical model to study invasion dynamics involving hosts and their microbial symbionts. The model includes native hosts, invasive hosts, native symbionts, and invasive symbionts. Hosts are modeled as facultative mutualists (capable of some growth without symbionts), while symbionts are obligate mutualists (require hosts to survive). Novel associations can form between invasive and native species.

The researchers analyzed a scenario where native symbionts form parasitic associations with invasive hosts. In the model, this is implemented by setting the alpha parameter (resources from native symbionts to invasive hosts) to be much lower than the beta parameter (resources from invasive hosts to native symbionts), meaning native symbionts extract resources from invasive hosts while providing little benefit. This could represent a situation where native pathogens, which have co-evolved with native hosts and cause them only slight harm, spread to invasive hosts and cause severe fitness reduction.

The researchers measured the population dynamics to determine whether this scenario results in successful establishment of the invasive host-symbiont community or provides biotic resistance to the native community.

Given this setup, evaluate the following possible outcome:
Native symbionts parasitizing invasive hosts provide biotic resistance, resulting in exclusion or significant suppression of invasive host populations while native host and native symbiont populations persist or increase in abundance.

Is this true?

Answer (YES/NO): YES